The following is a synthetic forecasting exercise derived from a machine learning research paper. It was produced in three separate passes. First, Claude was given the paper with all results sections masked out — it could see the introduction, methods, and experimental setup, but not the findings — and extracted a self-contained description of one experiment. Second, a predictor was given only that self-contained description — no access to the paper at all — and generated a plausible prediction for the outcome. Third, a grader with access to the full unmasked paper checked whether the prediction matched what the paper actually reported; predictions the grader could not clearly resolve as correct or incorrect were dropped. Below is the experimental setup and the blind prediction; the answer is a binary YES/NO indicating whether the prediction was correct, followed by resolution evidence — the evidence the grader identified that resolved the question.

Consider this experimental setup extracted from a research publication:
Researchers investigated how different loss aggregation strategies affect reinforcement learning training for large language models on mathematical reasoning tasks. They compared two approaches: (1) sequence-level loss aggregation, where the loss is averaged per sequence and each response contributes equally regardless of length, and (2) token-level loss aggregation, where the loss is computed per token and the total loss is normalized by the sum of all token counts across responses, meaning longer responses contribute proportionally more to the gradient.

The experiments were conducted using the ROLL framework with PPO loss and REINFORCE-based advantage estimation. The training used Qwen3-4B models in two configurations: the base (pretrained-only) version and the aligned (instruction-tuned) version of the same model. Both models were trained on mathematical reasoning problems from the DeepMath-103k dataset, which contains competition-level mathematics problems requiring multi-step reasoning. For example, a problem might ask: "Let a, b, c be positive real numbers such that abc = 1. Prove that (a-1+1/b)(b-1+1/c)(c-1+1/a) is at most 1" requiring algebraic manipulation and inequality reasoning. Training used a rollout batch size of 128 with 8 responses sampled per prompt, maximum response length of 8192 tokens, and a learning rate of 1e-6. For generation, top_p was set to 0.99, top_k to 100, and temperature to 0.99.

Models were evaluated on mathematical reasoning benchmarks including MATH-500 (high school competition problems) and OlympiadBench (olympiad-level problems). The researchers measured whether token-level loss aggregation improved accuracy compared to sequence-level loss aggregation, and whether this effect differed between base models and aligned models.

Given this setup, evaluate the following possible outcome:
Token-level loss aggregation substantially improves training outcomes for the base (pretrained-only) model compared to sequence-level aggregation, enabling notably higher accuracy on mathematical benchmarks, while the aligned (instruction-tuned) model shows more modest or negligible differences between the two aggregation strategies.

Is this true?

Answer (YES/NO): NO